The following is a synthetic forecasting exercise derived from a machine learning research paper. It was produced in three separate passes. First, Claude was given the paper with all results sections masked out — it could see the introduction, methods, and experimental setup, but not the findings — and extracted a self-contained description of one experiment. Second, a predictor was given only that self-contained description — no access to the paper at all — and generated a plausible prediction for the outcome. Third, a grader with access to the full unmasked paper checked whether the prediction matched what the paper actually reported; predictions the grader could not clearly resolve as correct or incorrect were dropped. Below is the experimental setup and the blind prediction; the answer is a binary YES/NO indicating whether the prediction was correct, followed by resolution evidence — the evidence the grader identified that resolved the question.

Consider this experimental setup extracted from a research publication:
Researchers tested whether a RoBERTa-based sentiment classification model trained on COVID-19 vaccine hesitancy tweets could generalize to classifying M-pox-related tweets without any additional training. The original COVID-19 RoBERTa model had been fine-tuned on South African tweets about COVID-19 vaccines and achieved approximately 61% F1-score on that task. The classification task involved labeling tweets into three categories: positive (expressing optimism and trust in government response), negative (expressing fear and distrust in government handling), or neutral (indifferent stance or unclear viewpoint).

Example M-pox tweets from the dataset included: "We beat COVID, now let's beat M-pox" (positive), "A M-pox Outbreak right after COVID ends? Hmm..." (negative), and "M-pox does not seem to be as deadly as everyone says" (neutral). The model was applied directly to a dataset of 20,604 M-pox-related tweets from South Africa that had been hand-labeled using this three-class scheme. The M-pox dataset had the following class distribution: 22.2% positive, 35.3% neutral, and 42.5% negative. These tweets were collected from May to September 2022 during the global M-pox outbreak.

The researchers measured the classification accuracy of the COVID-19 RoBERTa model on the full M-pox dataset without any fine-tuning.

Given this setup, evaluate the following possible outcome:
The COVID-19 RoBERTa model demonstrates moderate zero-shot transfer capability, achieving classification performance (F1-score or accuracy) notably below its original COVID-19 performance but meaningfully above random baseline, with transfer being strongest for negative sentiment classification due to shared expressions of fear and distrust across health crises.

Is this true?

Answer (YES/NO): NO